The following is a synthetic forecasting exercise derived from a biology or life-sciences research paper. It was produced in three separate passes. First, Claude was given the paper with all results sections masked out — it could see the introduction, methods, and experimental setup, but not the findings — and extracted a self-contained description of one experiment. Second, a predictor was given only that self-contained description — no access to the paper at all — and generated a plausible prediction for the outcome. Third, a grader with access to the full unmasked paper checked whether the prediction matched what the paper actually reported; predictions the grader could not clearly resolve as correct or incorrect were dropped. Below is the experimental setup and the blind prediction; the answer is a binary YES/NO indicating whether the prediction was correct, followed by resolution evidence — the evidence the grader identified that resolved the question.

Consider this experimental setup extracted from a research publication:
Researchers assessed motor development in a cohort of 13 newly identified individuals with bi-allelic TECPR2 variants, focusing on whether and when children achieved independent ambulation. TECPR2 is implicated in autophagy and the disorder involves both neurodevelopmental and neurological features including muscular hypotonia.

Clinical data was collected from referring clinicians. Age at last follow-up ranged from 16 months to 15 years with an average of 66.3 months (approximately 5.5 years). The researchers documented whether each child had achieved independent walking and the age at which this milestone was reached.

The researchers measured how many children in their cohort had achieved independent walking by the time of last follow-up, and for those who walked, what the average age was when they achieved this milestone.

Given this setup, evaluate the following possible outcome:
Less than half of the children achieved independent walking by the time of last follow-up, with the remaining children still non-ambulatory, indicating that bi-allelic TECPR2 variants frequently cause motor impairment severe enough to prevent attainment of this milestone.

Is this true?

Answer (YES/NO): YES